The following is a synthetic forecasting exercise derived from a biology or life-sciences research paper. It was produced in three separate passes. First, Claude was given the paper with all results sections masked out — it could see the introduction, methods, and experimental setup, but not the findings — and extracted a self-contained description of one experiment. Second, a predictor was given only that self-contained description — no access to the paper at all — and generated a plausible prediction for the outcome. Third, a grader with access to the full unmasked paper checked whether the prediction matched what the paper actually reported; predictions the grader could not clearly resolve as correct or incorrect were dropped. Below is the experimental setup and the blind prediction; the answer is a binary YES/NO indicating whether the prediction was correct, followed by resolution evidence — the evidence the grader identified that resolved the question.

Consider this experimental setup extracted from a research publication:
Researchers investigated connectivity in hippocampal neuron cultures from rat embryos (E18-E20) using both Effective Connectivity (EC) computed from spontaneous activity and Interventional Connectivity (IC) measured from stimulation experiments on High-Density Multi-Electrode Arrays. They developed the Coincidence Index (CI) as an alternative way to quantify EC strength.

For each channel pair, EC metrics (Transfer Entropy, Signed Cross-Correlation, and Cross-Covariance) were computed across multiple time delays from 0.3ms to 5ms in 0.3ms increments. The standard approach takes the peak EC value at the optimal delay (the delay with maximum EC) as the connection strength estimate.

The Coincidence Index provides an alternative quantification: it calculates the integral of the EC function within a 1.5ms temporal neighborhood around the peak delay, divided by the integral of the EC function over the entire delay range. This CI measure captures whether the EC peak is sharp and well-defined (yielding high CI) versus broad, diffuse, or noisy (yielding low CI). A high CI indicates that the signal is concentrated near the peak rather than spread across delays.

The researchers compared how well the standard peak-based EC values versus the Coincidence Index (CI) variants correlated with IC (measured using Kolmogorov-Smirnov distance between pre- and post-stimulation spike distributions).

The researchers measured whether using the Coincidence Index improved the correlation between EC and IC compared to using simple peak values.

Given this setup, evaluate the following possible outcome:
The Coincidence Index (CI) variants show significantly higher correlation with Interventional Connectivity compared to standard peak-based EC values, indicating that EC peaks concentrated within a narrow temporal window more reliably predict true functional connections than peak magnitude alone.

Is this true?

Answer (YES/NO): NO